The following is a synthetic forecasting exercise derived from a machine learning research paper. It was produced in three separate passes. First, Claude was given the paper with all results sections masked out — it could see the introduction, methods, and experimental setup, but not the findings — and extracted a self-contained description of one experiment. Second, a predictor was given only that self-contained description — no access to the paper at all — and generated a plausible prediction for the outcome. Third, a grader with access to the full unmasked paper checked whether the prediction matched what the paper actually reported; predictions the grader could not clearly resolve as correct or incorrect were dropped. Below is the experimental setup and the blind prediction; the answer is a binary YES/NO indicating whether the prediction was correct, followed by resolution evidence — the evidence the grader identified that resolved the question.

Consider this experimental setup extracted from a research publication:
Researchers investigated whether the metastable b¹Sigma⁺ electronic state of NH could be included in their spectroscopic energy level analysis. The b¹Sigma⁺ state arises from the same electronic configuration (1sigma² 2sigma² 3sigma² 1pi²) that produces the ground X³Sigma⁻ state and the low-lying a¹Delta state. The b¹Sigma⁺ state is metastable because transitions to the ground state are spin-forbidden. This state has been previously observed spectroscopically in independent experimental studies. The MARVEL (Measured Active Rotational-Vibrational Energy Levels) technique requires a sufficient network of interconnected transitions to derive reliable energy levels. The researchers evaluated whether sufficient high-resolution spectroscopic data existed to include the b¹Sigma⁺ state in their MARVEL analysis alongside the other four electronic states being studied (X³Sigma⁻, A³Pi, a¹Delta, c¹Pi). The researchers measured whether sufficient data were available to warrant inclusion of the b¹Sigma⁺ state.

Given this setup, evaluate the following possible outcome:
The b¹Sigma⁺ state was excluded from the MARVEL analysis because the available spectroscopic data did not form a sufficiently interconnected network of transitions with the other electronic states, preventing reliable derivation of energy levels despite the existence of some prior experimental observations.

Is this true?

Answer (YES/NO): YES